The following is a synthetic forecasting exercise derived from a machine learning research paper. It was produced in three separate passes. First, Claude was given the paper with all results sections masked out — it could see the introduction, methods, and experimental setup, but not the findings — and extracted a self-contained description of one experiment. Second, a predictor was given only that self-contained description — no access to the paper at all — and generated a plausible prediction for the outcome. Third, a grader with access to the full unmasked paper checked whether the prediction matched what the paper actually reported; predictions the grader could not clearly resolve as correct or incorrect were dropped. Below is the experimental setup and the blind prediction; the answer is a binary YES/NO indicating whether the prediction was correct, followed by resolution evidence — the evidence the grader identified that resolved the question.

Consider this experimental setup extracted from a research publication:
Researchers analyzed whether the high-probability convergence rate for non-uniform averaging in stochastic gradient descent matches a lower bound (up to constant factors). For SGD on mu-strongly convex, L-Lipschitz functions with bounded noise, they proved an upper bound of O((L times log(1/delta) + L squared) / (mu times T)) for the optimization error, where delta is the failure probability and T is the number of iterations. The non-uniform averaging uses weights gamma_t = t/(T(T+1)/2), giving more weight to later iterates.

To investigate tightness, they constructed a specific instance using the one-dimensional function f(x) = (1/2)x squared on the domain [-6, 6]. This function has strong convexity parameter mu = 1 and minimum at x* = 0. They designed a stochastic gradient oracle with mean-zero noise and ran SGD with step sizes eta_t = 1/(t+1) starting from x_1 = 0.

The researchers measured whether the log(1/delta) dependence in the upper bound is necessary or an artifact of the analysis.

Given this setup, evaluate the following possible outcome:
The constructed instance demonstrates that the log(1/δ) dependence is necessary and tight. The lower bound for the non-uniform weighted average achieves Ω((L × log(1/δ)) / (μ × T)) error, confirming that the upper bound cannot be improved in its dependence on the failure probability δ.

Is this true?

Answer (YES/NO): YES